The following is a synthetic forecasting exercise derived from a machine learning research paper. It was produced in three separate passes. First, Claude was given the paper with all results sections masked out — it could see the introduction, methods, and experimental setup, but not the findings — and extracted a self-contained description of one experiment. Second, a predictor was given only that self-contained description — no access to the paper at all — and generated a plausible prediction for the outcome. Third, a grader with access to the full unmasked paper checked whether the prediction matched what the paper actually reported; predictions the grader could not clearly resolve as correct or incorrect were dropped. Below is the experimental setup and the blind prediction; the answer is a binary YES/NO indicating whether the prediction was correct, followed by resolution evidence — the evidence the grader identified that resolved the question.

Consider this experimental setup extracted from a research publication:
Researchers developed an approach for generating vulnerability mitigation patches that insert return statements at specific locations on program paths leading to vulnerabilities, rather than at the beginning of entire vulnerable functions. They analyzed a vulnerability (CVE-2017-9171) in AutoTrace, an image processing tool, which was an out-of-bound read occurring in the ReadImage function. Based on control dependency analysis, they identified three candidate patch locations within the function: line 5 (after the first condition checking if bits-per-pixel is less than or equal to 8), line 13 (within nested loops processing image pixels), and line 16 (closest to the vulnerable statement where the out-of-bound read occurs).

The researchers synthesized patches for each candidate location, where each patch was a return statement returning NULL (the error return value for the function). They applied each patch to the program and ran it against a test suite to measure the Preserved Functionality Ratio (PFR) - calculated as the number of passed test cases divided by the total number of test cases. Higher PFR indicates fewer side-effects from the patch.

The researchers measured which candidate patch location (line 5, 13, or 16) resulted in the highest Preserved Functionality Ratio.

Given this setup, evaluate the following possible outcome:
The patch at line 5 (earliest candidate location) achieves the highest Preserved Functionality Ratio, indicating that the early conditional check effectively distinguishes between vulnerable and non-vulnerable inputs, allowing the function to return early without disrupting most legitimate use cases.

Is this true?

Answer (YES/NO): NO